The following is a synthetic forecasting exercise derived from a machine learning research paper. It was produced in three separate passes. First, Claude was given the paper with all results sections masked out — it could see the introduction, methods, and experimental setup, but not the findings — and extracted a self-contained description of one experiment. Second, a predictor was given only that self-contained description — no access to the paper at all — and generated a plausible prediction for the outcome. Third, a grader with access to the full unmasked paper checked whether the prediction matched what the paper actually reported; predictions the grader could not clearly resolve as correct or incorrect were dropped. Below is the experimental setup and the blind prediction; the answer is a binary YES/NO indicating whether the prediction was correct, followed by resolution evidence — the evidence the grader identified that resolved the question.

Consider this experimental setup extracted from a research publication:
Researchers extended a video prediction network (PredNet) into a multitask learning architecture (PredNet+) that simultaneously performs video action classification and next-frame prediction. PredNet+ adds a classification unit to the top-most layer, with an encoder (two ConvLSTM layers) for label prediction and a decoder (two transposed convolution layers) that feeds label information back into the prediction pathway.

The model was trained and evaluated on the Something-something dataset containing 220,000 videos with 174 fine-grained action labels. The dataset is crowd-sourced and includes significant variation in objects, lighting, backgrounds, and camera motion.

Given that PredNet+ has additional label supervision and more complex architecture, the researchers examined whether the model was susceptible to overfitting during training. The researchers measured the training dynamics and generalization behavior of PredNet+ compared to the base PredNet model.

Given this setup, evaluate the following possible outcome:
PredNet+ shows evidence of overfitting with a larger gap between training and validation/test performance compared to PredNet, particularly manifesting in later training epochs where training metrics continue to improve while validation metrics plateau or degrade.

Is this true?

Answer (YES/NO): YES